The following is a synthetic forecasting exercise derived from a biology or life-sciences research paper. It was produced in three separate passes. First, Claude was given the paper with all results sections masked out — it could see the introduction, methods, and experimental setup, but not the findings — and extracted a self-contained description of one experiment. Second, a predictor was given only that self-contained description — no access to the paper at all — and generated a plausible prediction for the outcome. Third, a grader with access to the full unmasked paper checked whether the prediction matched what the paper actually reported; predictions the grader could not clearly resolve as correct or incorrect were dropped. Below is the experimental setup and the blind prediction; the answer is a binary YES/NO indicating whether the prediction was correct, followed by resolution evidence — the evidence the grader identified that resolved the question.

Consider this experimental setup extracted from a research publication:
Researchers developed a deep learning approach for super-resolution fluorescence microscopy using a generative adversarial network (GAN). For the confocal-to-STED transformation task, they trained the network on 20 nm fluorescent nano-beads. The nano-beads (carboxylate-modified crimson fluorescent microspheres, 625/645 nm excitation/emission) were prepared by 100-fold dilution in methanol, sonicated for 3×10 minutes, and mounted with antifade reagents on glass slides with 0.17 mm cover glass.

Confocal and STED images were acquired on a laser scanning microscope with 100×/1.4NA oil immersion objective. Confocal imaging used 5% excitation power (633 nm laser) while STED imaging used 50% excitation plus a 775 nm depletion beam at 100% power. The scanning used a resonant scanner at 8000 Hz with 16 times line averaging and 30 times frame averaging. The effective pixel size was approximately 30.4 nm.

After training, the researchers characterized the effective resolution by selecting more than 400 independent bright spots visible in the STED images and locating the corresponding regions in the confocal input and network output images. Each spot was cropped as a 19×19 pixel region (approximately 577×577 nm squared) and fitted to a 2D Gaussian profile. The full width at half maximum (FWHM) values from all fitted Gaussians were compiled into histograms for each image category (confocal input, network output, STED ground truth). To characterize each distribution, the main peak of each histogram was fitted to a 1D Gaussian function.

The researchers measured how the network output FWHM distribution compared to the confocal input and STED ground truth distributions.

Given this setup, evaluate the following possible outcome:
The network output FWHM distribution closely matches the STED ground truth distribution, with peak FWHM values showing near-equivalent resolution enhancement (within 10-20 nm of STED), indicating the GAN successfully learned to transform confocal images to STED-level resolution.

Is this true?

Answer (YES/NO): YES